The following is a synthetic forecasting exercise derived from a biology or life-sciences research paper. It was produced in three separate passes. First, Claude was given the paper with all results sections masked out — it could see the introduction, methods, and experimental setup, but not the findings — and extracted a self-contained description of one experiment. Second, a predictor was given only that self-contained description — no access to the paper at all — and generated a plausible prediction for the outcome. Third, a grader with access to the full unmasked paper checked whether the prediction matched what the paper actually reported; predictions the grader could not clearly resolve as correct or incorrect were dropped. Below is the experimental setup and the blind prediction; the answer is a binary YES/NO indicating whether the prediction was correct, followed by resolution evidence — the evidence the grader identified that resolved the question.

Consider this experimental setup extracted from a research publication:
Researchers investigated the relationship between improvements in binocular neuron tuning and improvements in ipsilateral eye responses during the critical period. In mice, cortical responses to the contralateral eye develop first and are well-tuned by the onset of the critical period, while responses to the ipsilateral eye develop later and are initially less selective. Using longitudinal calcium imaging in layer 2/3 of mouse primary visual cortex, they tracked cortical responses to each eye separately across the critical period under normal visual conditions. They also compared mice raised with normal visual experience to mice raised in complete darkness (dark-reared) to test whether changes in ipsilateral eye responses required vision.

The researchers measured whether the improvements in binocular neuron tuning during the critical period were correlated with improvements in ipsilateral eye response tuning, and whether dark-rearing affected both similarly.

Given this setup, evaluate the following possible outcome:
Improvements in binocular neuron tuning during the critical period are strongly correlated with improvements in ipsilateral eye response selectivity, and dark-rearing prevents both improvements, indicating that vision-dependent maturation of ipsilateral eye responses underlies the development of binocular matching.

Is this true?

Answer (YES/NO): YES